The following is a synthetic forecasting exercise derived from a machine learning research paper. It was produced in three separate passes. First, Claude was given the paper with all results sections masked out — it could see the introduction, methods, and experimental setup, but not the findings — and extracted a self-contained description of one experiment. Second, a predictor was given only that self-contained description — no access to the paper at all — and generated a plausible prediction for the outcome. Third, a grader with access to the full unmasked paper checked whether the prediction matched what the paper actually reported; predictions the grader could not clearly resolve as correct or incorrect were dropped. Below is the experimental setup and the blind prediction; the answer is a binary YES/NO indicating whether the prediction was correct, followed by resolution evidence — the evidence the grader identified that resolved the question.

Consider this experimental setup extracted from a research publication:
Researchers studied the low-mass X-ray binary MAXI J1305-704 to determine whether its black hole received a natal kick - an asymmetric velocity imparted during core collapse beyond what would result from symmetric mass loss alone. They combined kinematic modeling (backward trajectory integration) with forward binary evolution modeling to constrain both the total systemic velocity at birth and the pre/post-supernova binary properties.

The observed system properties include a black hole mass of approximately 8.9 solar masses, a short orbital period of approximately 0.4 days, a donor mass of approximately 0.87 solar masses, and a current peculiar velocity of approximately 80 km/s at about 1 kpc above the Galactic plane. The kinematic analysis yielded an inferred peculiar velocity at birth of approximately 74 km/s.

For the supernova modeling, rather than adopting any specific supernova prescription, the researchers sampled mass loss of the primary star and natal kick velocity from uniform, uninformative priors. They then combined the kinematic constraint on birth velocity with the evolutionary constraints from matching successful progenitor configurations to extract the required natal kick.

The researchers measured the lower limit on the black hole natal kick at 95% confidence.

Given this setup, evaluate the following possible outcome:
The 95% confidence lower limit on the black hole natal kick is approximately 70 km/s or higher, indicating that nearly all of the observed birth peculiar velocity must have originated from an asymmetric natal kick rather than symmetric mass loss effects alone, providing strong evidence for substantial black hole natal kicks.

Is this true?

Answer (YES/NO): YES